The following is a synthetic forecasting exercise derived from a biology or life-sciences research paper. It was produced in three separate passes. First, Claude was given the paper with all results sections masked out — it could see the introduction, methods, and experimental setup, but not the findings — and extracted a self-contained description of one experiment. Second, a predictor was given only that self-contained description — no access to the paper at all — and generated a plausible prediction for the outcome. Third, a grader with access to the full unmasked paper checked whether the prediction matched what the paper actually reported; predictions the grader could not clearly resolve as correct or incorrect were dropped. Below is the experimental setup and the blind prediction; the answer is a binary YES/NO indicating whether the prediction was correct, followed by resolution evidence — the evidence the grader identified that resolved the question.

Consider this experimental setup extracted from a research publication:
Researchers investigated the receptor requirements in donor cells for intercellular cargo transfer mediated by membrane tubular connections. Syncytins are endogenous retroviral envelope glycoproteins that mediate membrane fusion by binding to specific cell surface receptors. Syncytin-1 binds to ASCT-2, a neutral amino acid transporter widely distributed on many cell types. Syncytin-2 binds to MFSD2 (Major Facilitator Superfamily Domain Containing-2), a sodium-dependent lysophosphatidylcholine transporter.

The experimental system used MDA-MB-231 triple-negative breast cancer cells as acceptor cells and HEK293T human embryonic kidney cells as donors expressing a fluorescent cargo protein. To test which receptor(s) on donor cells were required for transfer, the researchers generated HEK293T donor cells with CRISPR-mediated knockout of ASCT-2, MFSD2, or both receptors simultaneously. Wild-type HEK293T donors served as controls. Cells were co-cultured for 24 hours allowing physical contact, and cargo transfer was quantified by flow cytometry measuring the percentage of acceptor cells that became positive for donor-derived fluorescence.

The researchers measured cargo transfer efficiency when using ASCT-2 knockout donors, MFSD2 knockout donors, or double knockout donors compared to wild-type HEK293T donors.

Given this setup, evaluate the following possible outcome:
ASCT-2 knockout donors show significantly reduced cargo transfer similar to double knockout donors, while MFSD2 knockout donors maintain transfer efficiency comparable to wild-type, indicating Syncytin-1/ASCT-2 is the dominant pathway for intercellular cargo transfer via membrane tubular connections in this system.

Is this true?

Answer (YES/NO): NO